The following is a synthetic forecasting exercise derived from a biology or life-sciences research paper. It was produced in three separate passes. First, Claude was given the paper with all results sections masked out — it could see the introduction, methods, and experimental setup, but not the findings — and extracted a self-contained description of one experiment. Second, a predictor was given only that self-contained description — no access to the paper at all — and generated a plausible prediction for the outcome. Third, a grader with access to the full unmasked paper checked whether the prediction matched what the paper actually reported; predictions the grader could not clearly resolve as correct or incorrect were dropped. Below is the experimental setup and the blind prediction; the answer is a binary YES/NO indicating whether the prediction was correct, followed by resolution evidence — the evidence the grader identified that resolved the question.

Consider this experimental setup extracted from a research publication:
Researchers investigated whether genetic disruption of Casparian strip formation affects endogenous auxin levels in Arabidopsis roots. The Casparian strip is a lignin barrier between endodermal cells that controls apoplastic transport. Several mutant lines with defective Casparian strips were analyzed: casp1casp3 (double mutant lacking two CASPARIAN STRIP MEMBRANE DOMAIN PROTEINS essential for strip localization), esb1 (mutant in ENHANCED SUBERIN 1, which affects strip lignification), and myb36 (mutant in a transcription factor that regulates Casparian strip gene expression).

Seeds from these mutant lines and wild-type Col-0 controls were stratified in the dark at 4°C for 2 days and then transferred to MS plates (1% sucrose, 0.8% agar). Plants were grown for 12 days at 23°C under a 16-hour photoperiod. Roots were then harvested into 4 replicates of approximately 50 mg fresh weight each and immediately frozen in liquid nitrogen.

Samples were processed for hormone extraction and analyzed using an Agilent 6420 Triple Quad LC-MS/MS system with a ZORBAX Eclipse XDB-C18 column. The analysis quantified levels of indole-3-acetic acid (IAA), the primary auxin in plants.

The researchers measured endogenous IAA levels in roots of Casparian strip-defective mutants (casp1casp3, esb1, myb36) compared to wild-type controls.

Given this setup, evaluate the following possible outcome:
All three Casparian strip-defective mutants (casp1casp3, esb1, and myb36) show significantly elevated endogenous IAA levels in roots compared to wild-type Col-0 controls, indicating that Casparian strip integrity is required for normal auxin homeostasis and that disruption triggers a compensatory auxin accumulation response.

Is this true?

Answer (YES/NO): NO